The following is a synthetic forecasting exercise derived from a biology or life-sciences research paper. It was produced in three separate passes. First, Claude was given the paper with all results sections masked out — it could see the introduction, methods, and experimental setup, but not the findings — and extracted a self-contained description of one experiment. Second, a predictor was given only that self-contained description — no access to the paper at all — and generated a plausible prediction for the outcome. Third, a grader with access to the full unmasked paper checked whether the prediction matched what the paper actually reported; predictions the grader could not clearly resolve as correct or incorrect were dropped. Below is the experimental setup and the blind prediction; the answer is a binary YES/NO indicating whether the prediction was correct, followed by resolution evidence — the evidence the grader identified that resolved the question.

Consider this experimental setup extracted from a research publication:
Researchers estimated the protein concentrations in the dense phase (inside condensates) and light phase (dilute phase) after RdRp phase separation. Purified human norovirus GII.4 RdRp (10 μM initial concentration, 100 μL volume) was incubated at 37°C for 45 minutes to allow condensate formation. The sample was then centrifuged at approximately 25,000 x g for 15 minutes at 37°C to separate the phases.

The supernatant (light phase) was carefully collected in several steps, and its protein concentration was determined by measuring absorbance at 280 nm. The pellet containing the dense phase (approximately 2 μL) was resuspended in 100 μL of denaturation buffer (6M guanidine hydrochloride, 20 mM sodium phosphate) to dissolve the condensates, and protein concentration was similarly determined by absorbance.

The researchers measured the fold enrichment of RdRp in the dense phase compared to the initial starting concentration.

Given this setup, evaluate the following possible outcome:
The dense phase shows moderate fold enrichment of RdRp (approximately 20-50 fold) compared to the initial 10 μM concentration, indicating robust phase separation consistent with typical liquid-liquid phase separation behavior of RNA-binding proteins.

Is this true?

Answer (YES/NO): YES